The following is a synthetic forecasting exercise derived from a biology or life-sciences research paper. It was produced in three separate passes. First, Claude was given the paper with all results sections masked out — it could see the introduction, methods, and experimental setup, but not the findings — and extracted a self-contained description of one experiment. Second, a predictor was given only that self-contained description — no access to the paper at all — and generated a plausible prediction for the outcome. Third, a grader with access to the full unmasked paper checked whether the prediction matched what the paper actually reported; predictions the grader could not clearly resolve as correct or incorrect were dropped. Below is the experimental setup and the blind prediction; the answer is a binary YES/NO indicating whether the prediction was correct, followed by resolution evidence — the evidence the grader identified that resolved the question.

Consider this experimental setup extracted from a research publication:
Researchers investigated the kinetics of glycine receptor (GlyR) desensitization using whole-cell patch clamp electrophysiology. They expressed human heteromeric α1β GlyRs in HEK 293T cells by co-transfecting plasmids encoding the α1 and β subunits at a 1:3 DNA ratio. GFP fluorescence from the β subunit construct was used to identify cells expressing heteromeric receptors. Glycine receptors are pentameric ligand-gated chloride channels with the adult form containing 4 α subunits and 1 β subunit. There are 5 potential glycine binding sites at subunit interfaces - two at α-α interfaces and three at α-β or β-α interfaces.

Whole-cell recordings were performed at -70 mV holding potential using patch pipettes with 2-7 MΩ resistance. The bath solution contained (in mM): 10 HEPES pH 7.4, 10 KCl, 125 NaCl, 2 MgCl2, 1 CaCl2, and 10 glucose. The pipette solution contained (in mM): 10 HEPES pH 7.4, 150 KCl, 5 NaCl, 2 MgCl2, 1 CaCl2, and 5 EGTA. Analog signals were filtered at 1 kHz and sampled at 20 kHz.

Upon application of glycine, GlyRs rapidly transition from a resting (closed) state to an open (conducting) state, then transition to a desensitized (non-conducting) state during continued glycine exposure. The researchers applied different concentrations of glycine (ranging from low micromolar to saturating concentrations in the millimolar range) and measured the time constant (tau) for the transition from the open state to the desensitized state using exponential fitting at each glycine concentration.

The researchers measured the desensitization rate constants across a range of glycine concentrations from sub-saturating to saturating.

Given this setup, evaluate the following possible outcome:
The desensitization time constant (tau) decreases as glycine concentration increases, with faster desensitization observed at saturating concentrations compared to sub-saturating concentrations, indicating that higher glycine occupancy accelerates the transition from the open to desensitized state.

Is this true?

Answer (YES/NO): NO